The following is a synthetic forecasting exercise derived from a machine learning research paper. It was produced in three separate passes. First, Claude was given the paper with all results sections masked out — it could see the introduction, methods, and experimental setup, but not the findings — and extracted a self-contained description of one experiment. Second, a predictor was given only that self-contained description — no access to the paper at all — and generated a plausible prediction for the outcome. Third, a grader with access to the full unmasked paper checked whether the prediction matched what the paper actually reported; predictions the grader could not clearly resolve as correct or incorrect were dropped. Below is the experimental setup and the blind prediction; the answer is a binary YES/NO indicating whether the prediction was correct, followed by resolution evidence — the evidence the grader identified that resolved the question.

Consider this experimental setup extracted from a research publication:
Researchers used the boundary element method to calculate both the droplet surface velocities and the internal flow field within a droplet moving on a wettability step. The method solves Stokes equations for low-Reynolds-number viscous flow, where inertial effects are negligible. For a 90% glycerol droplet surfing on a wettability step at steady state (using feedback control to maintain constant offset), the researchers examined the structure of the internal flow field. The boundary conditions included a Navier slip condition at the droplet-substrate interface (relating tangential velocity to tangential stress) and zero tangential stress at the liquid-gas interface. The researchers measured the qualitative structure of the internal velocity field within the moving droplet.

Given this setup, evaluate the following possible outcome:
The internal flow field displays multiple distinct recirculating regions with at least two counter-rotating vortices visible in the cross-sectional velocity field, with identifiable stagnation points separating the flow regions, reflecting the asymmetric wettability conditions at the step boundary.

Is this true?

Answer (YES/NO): NO